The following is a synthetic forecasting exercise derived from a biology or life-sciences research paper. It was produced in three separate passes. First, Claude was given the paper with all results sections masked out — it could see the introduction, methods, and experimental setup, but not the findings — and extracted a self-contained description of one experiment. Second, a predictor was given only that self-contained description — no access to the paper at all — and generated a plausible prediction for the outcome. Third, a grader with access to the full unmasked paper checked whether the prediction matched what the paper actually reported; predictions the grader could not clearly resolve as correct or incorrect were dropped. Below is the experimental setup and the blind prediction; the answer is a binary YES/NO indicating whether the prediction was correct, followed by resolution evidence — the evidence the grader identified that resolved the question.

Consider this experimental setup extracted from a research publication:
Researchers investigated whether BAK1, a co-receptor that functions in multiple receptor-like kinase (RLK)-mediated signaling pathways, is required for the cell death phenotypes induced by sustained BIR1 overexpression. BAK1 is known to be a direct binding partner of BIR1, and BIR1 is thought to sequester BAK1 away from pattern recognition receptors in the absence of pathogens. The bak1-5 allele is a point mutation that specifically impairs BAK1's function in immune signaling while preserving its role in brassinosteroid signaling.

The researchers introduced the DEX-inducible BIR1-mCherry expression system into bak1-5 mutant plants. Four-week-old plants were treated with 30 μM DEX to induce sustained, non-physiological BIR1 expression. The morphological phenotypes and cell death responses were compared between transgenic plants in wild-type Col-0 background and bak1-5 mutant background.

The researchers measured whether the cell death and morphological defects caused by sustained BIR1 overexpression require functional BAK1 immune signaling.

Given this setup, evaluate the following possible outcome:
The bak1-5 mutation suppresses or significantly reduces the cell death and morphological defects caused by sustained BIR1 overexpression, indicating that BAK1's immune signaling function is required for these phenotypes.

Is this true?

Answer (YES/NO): NO